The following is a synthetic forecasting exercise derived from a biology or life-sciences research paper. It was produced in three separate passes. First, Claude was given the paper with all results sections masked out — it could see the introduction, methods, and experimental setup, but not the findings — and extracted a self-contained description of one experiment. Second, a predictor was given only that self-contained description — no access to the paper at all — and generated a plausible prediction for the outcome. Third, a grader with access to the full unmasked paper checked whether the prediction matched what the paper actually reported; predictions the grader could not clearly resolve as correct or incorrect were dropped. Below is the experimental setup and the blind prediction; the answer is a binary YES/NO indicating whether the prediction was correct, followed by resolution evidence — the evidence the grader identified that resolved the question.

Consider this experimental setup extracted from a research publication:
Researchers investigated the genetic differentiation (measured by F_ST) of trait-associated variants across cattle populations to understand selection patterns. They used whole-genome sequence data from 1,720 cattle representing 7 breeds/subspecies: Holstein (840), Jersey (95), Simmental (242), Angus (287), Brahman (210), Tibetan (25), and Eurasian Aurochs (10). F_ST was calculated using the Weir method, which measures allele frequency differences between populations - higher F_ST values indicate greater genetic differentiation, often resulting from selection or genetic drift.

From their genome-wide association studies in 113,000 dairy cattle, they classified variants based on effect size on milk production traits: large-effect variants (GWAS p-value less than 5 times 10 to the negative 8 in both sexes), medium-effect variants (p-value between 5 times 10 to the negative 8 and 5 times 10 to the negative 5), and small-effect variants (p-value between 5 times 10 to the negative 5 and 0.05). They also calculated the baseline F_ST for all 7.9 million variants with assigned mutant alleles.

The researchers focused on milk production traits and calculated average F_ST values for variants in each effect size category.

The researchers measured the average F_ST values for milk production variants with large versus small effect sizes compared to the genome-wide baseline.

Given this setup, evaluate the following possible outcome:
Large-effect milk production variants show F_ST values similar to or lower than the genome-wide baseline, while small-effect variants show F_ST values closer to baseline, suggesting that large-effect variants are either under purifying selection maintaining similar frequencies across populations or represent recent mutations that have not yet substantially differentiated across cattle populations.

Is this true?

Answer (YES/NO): NO